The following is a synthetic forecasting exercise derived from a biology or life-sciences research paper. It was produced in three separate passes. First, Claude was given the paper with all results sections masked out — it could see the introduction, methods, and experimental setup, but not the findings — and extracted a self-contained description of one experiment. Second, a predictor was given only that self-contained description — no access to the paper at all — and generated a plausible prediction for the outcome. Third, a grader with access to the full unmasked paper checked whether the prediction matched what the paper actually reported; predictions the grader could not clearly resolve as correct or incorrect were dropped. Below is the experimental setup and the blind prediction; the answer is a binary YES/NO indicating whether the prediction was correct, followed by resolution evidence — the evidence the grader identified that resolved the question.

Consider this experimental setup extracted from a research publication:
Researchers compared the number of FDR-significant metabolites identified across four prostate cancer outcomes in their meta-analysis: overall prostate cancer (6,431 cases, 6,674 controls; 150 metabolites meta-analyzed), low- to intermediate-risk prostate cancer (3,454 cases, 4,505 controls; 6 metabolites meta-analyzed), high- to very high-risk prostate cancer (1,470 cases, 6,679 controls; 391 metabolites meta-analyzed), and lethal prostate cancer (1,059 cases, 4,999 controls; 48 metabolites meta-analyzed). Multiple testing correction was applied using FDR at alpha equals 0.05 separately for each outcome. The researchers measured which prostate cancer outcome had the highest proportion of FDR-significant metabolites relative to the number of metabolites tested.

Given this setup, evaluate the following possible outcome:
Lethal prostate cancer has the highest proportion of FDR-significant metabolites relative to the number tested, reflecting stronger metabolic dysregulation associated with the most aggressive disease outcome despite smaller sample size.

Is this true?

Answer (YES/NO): YES